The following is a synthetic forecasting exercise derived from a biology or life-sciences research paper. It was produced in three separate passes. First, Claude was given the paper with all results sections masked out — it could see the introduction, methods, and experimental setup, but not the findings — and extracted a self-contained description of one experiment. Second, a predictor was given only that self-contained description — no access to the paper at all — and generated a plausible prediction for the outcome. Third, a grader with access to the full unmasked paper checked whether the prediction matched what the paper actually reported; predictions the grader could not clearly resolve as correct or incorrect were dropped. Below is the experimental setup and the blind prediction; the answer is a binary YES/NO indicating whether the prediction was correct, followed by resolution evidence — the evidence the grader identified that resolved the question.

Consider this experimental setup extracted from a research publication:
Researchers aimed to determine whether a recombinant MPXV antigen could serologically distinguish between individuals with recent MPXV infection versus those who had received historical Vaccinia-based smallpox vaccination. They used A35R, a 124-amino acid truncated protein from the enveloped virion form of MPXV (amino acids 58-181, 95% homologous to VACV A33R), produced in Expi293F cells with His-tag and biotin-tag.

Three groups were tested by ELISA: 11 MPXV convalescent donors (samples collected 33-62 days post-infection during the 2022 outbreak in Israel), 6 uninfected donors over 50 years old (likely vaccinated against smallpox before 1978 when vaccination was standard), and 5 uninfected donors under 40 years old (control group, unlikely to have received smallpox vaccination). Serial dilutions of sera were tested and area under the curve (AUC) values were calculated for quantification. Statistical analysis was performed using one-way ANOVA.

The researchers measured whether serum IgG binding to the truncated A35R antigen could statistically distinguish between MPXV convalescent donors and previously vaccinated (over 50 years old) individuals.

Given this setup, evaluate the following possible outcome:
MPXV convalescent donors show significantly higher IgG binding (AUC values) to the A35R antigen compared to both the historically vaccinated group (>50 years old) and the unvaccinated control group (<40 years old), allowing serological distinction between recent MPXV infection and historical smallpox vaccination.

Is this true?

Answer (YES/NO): YES